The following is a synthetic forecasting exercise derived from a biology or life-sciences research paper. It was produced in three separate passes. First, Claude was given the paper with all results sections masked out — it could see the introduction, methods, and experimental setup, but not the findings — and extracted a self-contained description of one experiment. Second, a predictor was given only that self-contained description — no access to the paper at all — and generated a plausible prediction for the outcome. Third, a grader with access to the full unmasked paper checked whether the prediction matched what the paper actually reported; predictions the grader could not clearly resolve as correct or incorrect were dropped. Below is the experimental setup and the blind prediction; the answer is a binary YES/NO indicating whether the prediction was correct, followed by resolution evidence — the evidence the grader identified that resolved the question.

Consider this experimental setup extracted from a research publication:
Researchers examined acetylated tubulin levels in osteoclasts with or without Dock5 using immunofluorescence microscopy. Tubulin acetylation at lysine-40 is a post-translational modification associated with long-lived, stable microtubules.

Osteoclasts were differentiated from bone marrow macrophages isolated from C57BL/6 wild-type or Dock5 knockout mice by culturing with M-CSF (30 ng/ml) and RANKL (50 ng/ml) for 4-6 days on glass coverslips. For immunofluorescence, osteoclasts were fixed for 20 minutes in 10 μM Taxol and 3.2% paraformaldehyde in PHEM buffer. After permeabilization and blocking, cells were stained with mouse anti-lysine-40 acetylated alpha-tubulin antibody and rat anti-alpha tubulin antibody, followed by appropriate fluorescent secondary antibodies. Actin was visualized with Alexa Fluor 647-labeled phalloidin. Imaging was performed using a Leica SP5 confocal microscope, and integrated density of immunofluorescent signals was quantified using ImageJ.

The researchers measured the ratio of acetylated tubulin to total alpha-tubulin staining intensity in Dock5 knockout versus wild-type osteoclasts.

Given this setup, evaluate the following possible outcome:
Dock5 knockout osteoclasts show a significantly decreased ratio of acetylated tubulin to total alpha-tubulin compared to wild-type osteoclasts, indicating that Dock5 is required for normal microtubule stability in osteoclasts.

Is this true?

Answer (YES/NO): YES